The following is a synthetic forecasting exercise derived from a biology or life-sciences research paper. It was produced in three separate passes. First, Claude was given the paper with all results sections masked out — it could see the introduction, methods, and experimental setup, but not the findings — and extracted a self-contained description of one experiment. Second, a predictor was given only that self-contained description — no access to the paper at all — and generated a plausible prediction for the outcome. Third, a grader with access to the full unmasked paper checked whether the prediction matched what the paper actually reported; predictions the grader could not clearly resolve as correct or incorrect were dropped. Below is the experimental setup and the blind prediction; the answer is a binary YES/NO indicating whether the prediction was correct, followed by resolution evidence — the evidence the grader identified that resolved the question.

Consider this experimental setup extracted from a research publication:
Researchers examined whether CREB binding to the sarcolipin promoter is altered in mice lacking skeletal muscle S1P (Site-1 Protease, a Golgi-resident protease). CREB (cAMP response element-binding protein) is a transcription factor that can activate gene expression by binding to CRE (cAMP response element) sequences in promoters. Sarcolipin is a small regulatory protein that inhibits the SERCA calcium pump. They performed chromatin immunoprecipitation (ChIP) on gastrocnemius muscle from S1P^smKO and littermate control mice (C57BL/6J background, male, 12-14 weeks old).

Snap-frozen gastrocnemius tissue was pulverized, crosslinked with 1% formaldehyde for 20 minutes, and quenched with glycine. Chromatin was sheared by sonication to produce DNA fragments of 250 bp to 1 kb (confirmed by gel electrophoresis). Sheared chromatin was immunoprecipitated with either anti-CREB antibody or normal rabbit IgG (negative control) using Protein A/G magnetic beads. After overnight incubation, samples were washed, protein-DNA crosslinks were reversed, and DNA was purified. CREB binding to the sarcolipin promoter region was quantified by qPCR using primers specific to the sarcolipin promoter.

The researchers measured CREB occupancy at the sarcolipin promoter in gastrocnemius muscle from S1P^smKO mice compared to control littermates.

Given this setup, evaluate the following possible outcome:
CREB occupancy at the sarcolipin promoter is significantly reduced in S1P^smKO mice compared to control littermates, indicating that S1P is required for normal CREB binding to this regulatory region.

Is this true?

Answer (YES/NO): NO